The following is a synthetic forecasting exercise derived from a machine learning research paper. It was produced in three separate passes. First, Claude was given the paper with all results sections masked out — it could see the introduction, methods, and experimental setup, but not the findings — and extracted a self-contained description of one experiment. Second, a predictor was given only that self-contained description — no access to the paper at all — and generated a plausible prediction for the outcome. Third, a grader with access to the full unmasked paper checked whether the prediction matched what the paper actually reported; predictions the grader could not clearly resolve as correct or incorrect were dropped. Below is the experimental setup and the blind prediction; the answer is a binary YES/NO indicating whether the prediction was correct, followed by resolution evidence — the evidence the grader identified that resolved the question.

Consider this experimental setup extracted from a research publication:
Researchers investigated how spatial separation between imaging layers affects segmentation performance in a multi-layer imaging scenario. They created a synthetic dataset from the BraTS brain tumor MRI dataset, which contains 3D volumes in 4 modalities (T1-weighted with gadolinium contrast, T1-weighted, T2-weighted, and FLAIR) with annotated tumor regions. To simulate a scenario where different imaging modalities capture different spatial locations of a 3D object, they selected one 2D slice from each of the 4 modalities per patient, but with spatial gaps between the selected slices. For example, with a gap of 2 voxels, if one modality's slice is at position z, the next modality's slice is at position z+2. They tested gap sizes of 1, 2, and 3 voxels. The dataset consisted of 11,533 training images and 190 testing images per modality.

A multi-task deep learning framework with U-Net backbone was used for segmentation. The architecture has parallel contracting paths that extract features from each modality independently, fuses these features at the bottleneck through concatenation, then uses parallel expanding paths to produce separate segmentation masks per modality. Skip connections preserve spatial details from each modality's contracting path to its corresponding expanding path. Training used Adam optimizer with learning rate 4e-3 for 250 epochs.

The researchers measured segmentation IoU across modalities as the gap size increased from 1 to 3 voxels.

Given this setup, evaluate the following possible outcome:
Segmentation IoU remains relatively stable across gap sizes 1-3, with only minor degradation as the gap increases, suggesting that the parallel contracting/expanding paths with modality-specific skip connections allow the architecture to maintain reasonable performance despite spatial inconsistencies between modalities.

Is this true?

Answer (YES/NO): NO